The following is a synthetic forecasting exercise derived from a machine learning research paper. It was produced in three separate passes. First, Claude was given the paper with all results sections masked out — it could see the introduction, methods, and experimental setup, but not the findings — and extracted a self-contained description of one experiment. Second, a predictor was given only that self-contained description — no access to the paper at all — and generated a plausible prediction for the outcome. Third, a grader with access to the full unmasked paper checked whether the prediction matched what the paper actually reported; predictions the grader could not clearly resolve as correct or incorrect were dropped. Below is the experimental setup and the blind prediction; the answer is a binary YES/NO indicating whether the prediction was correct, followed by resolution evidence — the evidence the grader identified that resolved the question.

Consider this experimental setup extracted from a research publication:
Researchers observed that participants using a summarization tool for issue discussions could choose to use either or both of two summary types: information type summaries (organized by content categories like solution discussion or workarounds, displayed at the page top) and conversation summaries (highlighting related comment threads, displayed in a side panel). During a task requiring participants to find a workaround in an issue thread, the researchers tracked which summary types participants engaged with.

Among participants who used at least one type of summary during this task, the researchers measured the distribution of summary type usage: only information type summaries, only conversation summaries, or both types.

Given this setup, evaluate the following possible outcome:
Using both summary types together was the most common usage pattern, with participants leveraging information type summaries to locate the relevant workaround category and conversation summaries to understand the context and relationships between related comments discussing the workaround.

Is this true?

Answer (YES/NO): NO